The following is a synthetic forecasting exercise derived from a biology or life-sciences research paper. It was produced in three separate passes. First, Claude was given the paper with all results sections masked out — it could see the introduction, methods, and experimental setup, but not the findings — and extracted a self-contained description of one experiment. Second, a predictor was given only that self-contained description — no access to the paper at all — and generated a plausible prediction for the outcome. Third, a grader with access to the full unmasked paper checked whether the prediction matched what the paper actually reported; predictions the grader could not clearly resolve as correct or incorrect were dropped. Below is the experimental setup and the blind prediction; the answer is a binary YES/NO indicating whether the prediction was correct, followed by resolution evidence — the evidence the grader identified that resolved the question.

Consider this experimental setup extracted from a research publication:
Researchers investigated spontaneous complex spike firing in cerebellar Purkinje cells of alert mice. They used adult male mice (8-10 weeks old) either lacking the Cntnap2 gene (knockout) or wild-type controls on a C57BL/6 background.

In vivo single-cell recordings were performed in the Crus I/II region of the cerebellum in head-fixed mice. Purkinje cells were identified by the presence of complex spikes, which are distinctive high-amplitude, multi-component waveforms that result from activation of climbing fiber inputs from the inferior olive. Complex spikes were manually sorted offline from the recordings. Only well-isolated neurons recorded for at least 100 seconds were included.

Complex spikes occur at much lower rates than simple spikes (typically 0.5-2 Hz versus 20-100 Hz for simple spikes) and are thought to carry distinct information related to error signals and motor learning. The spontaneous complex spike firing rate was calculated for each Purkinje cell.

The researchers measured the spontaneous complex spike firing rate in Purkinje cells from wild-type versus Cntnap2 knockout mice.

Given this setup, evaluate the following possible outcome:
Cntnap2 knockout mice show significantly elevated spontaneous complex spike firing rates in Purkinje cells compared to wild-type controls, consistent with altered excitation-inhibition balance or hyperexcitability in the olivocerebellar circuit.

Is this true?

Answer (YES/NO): NO